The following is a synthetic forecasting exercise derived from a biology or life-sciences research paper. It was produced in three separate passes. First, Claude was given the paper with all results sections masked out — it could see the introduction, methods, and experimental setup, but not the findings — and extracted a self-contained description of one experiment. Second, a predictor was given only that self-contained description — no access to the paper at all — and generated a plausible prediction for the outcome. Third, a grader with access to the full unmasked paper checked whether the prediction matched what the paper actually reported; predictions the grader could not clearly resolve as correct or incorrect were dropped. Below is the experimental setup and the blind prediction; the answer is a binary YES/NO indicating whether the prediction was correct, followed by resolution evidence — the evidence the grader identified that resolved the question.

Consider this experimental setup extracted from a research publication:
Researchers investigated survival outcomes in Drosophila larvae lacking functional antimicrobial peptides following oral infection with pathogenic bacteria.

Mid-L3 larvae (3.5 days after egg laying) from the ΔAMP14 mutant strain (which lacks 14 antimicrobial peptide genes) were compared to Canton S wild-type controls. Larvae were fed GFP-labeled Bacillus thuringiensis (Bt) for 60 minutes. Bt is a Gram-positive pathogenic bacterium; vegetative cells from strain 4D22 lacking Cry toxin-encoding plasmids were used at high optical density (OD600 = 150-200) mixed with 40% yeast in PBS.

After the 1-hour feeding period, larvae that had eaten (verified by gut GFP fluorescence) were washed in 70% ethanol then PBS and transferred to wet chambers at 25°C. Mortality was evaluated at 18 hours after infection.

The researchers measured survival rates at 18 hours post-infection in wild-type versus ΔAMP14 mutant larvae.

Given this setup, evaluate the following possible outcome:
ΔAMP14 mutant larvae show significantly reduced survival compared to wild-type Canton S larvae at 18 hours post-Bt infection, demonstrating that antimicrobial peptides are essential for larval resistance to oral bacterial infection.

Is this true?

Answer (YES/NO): YES